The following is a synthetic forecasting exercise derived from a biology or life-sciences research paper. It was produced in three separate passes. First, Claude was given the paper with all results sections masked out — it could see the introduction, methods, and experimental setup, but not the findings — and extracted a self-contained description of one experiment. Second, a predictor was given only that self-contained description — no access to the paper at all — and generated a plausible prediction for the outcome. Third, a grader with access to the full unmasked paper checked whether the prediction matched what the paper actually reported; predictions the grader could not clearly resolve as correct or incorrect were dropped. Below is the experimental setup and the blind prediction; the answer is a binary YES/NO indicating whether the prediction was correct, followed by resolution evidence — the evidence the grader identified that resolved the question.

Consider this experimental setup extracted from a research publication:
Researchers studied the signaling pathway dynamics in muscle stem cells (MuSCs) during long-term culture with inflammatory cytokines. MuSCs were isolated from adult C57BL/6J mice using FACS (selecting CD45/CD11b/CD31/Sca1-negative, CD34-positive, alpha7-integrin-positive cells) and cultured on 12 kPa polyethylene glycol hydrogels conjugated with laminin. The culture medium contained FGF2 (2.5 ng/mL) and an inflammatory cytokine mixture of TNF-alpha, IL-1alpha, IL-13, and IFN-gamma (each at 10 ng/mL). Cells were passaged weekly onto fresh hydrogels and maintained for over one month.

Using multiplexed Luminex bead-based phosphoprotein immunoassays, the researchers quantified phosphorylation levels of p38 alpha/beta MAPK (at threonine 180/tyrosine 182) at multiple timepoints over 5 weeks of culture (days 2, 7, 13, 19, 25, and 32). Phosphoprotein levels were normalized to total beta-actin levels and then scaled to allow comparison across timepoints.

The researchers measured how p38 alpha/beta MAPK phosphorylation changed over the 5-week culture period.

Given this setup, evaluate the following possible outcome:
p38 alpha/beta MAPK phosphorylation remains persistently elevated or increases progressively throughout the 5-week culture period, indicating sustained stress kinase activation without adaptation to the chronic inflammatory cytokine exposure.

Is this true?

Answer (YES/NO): NO